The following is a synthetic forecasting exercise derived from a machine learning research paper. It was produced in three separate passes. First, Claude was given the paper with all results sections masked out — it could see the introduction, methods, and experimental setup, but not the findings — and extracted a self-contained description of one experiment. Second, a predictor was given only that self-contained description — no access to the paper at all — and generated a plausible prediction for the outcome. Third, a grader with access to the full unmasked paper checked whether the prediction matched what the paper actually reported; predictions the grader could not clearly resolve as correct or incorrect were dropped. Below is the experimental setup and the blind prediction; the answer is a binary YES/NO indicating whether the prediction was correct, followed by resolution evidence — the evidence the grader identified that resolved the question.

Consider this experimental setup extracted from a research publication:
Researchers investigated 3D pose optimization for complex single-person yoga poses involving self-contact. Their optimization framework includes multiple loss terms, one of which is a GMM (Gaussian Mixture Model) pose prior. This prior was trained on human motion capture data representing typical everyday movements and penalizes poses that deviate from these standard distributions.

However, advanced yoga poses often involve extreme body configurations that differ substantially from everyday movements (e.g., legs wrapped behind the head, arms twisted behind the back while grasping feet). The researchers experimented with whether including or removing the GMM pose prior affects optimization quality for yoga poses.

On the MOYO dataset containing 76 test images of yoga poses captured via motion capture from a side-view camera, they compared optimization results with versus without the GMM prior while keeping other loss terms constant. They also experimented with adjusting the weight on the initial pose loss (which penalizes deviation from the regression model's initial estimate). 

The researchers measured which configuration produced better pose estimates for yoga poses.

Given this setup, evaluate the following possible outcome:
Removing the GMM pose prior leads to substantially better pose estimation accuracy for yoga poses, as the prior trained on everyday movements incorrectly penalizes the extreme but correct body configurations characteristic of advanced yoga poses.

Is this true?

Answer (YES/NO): NO